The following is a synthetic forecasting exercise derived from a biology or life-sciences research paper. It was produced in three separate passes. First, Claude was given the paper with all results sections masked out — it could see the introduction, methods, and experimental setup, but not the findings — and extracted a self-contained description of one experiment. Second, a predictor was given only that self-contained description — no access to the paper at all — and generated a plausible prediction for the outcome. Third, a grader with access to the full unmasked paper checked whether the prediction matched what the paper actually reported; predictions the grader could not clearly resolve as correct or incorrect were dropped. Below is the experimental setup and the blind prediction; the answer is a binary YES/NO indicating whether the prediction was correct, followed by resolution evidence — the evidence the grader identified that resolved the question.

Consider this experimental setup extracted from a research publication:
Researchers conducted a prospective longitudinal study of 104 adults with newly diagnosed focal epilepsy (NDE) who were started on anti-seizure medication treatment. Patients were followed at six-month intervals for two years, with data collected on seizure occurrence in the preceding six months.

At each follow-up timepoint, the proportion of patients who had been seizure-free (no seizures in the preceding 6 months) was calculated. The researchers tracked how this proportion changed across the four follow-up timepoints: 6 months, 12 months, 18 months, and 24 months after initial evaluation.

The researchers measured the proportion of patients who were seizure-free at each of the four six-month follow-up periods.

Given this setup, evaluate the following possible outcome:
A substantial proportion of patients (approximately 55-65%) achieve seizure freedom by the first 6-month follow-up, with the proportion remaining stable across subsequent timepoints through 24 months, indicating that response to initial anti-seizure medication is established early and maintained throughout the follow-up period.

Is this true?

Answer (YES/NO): NO